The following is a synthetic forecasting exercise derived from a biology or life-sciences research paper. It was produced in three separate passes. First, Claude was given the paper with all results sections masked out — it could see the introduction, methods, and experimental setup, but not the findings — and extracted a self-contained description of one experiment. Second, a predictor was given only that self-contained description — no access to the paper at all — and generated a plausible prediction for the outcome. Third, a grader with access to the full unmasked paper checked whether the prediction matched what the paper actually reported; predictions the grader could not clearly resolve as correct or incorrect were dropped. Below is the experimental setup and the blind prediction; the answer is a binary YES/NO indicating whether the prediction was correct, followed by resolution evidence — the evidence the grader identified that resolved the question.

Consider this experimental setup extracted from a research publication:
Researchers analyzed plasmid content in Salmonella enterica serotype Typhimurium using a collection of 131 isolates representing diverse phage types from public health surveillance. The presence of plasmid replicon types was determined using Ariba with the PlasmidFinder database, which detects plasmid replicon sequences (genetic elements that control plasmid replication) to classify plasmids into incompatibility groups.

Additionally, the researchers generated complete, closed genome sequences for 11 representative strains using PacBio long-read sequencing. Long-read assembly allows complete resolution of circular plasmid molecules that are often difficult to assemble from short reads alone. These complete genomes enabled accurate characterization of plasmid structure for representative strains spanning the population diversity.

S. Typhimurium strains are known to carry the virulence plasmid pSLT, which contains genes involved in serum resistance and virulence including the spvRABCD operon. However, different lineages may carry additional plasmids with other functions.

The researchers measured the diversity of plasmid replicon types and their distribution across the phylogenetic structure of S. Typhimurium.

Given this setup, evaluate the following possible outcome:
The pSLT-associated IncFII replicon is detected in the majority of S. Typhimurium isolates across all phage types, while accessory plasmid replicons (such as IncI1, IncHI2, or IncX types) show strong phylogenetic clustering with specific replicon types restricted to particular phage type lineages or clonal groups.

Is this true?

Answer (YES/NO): NO